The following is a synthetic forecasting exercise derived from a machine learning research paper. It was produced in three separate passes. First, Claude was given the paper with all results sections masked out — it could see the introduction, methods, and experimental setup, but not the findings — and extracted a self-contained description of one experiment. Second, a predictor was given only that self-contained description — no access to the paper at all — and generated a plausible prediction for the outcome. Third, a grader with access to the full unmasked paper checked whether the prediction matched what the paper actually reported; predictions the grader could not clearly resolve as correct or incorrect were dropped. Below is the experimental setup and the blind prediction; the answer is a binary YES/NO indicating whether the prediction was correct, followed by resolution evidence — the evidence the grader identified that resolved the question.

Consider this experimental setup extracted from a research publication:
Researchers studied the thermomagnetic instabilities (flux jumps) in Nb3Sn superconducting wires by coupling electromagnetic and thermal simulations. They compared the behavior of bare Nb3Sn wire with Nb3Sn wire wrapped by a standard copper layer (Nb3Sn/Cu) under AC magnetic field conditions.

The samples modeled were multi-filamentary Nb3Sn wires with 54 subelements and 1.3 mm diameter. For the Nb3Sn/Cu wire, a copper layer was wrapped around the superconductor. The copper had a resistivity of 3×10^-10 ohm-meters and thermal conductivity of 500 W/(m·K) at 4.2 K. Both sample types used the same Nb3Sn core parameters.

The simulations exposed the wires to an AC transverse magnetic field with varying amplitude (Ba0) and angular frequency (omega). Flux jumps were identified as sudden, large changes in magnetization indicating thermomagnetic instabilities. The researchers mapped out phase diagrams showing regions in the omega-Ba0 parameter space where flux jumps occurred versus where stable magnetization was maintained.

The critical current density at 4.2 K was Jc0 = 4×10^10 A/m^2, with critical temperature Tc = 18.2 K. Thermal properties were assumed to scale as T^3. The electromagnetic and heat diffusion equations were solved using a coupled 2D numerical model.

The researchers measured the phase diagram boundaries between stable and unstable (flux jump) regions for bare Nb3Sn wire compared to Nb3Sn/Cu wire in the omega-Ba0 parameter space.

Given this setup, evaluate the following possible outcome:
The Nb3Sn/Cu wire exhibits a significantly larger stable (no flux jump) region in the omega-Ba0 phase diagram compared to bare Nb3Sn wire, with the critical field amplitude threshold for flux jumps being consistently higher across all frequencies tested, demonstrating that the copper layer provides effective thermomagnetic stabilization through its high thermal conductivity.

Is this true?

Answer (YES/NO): NO